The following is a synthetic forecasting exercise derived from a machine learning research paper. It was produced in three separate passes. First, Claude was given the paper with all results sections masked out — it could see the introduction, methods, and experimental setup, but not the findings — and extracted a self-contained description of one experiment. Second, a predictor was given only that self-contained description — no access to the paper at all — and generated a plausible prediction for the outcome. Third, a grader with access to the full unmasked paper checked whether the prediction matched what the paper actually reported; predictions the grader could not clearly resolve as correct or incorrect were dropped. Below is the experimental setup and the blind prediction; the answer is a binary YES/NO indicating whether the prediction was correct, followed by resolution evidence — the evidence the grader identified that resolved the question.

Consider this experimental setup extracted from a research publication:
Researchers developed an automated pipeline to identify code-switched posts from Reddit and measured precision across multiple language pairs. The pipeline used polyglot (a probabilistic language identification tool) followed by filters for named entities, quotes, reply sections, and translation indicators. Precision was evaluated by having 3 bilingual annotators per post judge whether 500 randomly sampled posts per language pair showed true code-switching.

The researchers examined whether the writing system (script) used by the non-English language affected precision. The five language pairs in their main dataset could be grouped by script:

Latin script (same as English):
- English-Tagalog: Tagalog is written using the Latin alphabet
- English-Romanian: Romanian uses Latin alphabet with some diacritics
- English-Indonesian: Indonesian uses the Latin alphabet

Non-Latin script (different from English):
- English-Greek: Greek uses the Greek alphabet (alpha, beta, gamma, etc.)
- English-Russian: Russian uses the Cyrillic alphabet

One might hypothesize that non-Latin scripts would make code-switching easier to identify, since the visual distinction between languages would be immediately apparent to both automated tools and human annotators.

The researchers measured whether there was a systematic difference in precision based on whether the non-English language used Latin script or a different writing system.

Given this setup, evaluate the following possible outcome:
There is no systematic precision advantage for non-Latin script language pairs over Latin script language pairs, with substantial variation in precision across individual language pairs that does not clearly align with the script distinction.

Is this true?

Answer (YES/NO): YES